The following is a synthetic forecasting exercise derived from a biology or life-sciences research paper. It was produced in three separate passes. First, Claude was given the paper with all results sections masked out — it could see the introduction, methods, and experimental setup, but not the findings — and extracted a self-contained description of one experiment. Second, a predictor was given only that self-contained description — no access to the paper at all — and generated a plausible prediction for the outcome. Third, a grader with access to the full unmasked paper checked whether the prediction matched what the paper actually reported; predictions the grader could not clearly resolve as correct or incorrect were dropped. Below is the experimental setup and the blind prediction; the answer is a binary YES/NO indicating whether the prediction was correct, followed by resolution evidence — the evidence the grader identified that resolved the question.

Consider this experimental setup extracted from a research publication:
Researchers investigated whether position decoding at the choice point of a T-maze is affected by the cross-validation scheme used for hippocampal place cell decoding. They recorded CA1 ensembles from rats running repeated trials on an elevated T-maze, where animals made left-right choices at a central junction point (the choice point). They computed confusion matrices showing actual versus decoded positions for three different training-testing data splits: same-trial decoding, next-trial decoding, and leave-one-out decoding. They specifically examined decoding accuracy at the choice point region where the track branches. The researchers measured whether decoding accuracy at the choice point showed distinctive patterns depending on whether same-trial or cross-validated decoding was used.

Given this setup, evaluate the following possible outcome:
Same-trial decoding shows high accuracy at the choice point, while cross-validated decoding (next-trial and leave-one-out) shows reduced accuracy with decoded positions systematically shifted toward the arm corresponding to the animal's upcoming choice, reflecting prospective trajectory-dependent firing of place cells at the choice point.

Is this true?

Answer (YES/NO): NO